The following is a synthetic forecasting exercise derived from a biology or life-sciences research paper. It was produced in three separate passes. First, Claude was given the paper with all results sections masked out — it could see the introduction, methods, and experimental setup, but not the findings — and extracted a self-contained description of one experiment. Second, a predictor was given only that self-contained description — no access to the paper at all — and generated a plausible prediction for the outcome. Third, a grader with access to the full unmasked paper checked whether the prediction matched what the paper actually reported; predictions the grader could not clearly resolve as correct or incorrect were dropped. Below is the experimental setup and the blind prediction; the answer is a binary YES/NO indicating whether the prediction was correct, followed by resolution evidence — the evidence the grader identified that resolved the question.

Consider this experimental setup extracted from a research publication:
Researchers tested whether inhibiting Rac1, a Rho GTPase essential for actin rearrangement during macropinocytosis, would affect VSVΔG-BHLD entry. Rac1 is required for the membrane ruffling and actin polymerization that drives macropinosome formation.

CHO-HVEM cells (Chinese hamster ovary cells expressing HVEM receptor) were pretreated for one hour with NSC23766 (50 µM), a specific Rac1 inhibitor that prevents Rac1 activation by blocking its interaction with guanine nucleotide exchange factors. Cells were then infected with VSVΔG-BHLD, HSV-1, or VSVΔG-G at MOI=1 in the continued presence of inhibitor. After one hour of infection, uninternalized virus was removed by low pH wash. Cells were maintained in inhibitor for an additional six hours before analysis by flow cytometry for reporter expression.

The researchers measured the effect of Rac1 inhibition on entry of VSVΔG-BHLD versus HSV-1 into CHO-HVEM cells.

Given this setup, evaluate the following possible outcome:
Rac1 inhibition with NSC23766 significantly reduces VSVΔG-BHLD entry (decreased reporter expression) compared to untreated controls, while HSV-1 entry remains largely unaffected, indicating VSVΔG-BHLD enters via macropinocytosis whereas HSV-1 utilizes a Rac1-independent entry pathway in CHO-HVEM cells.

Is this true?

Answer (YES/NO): NO